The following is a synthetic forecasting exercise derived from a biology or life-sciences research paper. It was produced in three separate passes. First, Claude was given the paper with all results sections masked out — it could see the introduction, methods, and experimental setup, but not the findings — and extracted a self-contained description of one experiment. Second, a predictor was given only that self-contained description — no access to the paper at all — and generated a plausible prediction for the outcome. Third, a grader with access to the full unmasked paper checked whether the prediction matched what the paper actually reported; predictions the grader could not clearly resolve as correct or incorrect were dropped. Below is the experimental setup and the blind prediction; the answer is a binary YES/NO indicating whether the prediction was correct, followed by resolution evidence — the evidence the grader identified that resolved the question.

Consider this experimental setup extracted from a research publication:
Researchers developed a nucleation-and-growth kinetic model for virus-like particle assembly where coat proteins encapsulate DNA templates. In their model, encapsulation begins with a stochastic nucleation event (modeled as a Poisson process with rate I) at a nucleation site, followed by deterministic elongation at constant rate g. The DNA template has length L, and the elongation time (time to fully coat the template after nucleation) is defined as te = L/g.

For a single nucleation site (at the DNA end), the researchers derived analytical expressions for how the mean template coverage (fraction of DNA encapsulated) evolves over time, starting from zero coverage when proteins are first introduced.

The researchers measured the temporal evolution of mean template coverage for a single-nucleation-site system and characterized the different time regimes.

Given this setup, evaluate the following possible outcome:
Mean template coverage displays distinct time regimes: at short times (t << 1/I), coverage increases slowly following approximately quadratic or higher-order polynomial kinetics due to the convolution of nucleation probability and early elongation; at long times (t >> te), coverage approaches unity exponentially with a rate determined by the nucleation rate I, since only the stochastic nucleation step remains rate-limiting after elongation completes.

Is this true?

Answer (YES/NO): NO